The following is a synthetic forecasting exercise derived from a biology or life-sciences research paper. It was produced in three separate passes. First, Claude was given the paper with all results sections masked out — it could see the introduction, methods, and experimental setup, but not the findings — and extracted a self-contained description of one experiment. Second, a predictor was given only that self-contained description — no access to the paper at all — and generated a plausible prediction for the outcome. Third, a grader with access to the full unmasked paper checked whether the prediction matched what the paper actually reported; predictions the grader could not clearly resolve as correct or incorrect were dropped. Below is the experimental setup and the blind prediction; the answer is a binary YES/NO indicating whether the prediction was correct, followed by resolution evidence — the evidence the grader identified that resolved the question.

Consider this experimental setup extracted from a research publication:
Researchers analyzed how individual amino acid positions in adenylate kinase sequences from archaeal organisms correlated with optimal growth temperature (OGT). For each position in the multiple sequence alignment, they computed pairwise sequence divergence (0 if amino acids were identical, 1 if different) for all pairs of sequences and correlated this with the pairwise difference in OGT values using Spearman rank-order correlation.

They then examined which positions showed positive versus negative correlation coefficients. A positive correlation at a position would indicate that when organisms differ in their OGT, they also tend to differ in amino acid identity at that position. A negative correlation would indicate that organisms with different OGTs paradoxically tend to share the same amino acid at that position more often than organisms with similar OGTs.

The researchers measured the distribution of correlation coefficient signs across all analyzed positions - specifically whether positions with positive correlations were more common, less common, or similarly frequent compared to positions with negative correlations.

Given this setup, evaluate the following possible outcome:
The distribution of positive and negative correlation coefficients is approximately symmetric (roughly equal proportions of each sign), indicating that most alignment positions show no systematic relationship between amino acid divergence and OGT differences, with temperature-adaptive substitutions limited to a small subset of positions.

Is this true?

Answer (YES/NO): NO